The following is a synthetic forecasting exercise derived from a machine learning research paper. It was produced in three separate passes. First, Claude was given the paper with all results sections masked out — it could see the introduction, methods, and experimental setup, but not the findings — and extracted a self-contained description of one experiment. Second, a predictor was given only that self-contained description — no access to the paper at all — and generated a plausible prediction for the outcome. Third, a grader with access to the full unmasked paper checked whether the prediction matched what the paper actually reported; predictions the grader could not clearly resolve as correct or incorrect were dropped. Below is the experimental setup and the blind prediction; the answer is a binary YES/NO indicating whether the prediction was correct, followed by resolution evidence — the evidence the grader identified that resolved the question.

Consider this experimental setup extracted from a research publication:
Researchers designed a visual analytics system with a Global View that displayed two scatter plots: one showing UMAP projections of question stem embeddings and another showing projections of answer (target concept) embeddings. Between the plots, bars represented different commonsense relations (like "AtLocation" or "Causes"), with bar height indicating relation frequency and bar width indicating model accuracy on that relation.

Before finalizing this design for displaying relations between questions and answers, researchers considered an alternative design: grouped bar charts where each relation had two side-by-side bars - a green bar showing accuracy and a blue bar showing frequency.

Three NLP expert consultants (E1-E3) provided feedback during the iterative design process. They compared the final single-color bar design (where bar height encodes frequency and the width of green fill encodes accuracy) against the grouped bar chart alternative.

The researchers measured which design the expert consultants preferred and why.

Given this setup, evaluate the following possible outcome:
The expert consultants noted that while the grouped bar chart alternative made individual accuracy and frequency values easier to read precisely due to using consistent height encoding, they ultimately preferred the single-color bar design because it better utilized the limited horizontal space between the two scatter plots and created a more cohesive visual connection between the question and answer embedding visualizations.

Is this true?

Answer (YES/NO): NO